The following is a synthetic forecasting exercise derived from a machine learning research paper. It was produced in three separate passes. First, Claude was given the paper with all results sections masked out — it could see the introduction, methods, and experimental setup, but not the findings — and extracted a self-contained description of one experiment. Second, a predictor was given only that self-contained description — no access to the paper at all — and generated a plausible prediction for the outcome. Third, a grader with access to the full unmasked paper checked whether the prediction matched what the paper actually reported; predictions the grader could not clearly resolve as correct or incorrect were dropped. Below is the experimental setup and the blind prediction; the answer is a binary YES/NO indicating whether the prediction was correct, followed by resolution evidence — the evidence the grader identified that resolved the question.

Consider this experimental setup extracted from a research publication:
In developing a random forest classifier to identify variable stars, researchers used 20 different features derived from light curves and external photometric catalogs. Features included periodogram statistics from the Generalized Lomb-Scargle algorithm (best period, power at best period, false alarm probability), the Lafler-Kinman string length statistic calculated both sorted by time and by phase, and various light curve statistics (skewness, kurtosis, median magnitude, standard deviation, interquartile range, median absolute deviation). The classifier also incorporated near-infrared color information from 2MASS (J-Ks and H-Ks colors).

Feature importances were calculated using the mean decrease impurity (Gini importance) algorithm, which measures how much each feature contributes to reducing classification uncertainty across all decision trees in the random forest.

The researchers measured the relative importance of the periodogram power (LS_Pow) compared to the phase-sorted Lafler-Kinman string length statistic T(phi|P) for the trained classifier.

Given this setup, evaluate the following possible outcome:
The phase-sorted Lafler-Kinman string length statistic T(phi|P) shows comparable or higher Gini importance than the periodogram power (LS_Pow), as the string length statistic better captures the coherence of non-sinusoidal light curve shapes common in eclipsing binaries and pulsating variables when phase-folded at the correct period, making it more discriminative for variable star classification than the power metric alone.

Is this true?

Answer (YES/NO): NO